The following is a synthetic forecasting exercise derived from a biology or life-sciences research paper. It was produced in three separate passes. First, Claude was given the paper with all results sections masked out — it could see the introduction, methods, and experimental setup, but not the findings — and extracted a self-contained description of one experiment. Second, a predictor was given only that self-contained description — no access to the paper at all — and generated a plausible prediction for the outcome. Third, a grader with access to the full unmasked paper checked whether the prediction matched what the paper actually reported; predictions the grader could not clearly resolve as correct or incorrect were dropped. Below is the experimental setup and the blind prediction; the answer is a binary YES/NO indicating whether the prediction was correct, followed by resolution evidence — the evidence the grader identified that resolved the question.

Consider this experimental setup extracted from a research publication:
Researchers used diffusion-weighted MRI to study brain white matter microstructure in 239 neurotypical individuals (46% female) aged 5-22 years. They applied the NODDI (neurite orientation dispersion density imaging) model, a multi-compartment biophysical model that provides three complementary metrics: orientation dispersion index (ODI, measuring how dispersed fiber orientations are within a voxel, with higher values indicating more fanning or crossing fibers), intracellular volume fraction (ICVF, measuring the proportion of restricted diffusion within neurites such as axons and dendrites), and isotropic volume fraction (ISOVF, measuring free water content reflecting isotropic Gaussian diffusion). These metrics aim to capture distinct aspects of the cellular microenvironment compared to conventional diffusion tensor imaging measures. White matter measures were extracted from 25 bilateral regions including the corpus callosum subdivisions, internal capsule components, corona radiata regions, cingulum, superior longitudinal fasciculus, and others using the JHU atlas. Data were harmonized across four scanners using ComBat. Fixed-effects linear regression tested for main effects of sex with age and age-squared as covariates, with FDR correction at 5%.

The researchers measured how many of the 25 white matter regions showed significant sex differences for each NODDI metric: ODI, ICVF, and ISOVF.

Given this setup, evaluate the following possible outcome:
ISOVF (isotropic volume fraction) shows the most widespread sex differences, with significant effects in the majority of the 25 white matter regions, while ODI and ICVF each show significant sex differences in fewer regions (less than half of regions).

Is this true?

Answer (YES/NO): NO